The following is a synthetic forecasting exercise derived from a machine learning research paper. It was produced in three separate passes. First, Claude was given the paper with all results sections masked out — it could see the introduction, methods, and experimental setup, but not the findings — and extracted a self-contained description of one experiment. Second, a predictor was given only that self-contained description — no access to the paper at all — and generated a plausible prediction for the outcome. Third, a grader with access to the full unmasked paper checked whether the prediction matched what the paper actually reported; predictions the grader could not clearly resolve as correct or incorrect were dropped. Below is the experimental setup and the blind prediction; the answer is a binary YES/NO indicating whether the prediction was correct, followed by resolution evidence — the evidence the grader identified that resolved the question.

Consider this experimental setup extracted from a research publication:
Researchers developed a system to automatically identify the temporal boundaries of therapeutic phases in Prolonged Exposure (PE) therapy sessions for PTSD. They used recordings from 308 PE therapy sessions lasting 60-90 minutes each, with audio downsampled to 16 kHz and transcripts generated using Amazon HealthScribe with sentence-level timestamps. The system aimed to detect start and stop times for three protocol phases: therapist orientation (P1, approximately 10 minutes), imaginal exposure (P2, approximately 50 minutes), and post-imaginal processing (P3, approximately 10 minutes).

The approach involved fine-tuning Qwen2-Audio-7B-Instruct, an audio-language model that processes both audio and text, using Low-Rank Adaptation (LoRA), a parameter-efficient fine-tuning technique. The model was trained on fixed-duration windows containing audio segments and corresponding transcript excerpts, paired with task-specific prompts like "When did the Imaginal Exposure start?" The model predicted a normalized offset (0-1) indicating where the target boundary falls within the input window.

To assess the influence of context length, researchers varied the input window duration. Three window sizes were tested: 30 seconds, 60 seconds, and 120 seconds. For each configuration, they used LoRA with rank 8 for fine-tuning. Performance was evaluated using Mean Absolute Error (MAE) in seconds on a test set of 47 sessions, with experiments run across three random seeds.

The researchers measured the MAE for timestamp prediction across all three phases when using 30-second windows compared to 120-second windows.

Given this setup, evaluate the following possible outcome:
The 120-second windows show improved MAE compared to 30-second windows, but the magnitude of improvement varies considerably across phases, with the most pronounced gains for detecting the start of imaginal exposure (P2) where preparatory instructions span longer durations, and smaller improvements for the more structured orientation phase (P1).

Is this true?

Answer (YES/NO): NO